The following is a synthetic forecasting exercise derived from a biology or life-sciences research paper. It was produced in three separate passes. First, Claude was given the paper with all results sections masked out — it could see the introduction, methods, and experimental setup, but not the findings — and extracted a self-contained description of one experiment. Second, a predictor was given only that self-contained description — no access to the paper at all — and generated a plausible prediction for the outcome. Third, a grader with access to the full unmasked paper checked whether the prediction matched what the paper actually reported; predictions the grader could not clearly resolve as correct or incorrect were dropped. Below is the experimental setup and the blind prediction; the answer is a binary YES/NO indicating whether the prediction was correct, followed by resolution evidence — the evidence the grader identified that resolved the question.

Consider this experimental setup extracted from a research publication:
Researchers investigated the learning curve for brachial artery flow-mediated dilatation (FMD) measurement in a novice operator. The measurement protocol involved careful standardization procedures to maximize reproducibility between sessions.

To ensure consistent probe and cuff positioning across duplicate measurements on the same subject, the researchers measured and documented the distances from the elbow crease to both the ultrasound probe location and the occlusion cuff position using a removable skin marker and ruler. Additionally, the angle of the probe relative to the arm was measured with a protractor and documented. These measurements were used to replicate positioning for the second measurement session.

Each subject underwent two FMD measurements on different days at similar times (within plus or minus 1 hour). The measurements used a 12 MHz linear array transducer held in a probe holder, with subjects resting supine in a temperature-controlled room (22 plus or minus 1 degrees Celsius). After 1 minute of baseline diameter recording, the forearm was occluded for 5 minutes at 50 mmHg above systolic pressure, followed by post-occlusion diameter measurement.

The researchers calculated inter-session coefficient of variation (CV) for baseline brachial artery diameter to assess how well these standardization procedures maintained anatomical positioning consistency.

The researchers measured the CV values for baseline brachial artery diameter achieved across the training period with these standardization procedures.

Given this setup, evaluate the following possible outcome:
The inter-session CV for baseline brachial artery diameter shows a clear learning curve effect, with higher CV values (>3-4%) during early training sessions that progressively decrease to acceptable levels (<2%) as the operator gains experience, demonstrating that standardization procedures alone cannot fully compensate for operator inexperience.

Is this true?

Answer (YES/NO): YES